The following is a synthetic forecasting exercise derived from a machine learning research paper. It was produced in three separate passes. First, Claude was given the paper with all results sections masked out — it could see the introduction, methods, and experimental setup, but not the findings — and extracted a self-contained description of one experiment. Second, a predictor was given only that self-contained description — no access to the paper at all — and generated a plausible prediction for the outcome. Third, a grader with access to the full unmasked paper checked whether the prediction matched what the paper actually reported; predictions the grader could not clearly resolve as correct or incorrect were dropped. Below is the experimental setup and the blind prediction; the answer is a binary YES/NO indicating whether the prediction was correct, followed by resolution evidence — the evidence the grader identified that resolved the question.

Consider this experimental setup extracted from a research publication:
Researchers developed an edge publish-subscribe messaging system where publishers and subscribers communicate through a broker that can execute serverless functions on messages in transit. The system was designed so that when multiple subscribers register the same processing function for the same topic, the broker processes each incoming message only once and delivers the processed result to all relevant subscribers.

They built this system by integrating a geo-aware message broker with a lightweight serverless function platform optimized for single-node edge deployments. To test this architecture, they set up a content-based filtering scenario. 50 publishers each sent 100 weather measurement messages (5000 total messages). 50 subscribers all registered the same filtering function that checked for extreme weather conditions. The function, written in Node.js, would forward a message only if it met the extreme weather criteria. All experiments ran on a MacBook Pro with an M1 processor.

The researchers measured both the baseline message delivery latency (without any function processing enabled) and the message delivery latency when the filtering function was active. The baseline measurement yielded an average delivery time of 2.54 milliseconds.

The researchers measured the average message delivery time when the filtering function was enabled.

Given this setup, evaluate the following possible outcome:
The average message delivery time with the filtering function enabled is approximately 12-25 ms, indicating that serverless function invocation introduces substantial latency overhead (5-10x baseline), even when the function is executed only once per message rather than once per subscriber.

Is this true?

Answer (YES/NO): NO